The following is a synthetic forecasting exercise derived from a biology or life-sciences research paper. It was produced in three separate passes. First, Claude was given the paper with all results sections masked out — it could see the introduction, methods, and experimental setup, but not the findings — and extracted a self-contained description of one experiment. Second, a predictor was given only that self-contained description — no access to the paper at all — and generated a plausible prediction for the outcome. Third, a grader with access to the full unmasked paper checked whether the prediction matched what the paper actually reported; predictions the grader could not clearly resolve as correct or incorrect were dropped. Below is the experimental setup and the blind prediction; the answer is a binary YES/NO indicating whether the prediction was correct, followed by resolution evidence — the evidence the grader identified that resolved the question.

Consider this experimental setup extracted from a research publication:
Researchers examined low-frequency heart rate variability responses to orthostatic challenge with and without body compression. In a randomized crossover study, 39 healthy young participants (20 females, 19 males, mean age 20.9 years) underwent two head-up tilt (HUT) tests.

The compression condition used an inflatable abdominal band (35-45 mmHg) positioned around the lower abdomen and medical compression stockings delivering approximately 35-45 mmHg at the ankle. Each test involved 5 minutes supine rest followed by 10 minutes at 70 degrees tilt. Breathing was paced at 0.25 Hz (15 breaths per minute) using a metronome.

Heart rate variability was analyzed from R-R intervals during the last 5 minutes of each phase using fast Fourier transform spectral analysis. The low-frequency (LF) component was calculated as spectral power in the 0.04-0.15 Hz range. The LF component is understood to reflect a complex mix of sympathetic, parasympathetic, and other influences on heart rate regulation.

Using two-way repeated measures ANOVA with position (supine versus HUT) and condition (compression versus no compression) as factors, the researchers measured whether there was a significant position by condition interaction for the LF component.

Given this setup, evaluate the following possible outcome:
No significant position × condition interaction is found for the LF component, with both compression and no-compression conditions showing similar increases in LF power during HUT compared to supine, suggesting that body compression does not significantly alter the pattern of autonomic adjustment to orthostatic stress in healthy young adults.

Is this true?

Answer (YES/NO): YES